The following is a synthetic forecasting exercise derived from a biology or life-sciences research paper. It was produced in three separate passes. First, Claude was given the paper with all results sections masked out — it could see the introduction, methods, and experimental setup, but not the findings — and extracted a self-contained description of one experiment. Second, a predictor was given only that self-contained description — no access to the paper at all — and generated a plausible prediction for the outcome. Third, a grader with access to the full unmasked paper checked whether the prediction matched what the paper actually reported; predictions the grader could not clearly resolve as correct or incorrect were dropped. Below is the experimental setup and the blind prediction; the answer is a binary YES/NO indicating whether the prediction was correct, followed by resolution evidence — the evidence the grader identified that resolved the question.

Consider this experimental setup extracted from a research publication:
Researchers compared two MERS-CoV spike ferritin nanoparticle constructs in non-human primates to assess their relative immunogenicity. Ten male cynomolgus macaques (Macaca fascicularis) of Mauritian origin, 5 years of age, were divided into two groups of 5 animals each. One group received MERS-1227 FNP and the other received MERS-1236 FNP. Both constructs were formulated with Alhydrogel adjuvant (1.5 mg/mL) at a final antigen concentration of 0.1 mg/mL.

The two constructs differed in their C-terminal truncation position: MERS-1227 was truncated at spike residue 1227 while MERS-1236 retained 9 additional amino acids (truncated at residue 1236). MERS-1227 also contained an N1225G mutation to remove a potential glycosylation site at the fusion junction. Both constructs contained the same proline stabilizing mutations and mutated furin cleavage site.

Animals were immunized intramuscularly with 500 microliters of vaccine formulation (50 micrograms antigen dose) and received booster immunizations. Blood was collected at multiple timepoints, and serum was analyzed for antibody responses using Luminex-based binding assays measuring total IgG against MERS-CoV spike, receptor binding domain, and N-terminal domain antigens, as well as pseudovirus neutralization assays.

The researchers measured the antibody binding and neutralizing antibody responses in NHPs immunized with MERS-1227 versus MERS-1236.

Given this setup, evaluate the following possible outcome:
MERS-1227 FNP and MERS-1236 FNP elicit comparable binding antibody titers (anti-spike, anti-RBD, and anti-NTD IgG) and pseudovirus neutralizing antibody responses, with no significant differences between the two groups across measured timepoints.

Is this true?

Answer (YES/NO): YES